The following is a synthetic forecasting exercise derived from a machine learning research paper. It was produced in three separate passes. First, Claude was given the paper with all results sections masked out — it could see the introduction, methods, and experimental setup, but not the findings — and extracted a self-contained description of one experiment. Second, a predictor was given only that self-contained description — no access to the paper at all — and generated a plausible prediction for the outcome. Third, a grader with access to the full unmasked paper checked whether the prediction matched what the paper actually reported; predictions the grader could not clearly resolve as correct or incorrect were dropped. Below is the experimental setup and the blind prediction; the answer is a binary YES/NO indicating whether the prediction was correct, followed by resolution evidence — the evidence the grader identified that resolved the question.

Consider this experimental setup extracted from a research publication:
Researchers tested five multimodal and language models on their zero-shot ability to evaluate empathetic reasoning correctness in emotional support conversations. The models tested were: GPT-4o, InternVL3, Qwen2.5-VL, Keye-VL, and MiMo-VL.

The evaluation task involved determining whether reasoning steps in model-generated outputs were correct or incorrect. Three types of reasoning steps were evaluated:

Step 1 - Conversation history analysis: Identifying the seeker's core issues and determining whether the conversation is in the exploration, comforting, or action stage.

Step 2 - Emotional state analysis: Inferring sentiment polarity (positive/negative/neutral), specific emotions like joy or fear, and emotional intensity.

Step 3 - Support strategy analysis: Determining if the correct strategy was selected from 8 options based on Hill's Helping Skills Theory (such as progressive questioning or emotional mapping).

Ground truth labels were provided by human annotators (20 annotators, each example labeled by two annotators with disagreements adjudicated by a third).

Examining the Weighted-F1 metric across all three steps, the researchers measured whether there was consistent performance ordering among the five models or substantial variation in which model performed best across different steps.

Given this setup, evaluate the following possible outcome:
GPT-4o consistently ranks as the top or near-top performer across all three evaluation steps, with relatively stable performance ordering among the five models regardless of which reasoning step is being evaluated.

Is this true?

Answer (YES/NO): NO